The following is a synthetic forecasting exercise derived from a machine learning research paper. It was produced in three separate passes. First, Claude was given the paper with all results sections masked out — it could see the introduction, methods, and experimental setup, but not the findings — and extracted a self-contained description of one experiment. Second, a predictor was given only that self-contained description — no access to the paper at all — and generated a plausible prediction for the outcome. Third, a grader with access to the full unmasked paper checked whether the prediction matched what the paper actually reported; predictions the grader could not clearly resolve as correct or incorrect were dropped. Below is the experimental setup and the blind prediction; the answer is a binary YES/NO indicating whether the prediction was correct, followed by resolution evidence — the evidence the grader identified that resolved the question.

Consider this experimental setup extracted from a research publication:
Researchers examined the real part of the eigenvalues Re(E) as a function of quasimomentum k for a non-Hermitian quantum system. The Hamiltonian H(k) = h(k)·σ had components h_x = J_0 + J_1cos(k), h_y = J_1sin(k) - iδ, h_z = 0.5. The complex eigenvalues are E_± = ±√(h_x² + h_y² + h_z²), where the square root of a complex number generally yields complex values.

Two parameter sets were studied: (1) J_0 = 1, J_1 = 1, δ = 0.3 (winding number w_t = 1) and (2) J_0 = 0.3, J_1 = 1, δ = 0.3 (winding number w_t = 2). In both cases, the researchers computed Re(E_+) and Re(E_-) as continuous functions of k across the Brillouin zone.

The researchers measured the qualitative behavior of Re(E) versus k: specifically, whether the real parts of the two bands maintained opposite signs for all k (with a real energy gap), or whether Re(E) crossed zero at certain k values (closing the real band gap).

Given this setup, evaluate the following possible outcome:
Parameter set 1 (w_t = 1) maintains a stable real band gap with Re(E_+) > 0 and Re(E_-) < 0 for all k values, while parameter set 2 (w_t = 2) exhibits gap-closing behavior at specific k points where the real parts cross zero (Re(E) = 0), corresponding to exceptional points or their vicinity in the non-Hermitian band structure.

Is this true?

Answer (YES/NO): NO